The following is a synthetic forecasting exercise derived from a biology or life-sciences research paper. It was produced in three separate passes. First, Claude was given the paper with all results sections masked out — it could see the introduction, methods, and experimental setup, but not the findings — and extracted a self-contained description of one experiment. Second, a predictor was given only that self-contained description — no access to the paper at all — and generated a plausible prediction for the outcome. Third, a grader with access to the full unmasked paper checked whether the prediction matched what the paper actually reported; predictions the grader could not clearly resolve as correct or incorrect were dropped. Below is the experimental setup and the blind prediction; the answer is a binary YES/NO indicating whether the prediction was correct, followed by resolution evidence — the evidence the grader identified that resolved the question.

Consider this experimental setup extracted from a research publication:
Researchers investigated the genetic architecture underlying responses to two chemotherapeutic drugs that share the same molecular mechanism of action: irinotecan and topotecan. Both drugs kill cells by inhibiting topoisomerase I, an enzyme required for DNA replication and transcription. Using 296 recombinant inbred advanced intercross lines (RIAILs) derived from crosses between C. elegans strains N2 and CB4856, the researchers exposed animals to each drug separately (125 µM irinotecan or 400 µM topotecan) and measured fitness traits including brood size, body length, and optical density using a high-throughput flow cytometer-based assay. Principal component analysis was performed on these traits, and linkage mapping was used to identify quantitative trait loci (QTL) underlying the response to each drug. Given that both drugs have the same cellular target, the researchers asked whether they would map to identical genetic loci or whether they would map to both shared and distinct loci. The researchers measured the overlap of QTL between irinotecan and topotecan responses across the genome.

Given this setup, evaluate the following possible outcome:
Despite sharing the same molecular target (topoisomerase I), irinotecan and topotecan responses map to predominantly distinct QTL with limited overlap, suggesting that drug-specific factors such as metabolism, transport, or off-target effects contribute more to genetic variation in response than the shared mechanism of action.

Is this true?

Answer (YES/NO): YES